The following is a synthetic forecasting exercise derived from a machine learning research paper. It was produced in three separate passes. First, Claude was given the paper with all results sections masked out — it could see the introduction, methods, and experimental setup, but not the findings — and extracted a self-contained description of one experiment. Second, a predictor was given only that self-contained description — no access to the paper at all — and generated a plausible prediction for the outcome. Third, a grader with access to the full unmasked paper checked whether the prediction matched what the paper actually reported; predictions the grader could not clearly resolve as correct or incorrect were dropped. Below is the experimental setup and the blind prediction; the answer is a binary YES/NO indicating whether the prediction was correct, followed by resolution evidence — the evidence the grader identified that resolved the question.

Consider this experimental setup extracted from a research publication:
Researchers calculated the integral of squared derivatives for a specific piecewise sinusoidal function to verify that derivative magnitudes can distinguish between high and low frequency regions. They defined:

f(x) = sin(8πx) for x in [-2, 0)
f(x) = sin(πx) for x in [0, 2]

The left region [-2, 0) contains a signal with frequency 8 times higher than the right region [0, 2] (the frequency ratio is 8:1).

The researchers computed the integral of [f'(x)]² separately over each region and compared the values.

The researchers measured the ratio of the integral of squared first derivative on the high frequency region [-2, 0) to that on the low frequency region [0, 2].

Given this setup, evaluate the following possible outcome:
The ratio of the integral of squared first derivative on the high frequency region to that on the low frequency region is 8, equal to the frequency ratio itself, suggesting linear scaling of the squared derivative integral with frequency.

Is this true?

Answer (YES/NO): NO